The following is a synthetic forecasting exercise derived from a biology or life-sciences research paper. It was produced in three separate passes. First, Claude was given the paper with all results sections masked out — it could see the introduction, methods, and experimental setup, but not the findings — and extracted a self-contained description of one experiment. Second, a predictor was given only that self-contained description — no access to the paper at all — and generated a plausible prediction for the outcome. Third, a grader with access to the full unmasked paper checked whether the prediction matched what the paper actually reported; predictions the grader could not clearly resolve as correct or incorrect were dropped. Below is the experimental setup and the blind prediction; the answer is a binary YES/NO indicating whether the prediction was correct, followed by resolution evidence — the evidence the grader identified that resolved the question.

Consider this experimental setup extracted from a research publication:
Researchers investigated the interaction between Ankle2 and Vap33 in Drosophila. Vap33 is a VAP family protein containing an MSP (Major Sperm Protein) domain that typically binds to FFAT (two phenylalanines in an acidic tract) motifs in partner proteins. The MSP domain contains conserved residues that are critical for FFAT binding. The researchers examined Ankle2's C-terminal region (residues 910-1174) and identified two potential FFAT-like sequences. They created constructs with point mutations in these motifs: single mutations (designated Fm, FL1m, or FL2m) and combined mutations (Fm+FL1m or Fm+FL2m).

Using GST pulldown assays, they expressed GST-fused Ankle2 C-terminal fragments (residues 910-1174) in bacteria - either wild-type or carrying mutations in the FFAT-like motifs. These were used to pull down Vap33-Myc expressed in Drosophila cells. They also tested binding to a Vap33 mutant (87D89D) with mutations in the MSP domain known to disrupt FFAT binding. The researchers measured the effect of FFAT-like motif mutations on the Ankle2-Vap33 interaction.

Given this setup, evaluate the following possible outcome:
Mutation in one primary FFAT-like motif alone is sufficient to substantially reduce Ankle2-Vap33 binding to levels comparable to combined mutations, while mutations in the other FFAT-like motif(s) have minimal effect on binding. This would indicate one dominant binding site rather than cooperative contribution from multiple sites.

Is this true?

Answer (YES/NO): NO